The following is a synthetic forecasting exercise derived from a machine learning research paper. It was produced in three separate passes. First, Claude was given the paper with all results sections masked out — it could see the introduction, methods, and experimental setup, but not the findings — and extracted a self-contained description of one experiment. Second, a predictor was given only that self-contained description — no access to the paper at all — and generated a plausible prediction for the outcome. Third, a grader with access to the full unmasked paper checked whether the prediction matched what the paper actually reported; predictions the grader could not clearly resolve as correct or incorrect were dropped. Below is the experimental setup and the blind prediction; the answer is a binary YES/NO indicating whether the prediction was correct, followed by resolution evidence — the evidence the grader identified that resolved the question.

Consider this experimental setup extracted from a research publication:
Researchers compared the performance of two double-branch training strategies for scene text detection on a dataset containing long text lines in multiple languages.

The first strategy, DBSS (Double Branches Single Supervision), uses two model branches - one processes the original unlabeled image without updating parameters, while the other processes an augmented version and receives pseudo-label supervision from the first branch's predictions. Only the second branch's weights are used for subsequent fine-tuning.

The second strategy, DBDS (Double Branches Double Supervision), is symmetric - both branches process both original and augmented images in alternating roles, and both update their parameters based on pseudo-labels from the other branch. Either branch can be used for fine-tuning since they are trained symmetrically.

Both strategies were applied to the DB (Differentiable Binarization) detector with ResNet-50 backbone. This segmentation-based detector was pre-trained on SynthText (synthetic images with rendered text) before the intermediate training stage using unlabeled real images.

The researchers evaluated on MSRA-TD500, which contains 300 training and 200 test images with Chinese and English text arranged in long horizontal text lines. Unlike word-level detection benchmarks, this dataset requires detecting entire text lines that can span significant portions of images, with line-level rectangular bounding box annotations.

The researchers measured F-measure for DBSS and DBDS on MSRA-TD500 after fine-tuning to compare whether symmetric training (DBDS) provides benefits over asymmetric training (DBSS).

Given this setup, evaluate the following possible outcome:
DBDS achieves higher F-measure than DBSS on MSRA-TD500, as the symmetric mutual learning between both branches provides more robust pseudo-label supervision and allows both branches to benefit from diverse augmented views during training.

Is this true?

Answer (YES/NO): NO